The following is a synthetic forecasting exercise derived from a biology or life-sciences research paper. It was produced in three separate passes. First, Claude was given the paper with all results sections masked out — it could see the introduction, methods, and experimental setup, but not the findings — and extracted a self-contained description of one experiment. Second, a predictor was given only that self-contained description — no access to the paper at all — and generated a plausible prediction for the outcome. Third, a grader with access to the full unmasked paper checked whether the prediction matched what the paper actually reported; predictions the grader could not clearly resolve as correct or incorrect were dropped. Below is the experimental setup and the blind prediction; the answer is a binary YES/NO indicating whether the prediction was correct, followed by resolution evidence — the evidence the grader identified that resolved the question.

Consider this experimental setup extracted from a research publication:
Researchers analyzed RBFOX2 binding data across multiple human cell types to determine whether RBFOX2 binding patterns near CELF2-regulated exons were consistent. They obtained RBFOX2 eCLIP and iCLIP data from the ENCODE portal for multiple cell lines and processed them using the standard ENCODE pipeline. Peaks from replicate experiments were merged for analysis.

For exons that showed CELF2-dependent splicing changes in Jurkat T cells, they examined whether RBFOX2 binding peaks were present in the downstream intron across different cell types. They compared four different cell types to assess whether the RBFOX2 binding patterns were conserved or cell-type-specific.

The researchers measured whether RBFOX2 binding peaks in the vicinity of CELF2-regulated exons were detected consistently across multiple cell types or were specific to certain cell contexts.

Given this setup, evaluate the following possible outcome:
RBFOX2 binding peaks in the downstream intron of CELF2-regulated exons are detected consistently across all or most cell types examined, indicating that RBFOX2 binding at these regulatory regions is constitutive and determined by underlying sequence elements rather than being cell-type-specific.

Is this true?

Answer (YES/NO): YES